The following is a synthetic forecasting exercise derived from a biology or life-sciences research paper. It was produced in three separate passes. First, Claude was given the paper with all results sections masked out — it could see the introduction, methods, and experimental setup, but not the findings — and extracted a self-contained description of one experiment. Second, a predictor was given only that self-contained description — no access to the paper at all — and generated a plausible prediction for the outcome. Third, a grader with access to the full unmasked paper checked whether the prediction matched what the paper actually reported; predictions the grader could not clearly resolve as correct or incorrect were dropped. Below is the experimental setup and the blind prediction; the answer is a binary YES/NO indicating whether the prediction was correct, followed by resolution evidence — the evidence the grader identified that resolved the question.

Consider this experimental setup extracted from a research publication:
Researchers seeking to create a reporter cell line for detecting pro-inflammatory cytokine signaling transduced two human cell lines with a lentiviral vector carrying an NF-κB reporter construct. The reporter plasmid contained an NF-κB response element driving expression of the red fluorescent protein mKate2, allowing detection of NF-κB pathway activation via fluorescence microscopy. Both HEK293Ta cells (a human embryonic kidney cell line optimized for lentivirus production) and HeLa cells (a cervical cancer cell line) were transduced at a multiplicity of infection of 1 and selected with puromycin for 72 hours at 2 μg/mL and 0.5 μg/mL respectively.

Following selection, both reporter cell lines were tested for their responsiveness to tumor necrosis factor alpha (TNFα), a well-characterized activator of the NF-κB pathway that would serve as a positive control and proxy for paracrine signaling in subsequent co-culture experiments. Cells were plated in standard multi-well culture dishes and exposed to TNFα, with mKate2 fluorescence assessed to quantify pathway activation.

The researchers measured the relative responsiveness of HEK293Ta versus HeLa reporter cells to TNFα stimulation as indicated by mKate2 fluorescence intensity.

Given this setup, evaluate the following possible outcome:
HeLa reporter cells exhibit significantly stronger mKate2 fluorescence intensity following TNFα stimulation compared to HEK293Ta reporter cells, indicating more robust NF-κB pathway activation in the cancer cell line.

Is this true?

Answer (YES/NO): NO